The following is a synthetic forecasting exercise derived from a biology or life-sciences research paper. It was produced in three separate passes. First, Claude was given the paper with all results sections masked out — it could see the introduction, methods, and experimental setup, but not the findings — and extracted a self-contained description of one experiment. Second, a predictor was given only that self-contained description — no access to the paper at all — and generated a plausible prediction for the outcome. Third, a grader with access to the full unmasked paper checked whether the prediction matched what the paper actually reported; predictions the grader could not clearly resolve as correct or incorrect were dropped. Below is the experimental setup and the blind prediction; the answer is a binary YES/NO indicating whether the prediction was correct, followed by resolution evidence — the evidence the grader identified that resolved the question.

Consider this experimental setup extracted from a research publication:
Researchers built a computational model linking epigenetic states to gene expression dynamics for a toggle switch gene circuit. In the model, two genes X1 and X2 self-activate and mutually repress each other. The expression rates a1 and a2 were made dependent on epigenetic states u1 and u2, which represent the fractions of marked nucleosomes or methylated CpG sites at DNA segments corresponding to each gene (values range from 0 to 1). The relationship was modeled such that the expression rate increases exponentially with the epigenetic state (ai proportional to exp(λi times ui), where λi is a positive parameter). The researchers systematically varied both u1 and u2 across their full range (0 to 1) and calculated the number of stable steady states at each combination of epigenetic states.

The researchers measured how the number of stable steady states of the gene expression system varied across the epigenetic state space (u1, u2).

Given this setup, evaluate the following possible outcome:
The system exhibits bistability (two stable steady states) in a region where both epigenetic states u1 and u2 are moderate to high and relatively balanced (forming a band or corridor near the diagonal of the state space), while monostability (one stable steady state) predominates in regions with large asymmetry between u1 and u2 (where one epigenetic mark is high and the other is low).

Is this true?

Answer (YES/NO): NO